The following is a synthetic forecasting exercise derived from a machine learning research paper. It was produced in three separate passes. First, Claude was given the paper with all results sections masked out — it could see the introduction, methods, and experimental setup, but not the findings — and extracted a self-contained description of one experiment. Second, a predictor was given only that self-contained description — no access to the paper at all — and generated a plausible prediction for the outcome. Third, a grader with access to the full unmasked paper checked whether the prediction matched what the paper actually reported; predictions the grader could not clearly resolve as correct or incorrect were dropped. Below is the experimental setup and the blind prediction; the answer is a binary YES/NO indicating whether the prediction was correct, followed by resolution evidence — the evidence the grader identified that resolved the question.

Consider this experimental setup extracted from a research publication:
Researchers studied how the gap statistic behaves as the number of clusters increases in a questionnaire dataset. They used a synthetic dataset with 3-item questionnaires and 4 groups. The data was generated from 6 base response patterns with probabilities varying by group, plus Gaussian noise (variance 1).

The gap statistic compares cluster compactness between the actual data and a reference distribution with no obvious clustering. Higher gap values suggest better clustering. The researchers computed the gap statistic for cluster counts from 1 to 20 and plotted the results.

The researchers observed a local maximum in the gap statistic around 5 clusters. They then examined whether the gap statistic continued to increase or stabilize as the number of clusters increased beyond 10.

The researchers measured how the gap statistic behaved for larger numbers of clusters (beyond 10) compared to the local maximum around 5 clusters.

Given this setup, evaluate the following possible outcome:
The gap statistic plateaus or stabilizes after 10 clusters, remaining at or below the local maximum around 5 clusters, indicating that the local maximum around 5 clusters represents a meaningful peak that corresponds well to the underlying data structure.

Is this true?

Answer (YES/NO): NO